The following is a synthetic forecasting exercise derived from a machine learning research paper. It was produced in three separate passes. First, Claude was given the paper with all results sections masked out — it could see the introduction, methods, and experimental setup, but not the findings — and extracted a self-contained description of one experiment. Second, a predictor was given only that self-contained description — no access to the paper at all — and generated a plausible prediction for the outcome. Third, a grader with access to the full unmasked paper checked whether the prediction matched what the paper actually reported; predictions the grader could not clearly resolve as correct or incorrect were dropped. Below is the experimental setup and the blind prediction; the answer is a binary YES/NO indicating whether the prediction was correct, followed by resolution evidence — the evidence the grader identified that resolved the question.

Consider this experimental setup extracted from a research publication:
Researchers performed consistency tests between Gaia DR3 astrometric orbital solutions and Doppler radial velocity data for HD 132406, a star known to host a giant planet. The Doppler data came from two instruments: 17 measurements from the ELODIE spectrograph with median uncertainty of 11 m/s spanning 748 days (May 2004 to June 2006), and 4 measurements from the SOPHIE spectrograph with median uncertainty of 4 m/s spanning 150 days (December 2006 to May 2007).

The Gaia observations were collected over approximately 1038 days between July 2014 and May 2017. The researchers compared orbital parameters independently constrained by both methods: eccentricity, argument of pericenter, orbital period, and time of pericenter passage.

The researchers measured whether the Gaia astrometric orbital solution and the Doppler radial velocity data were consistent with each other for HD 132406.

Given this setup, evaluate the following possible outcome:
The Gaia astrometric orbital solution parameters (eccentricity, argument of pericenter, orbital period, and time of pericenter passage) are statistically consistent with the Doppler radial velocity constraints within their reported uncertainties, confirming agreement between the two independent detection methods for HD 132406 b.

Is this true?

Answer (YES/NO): YES